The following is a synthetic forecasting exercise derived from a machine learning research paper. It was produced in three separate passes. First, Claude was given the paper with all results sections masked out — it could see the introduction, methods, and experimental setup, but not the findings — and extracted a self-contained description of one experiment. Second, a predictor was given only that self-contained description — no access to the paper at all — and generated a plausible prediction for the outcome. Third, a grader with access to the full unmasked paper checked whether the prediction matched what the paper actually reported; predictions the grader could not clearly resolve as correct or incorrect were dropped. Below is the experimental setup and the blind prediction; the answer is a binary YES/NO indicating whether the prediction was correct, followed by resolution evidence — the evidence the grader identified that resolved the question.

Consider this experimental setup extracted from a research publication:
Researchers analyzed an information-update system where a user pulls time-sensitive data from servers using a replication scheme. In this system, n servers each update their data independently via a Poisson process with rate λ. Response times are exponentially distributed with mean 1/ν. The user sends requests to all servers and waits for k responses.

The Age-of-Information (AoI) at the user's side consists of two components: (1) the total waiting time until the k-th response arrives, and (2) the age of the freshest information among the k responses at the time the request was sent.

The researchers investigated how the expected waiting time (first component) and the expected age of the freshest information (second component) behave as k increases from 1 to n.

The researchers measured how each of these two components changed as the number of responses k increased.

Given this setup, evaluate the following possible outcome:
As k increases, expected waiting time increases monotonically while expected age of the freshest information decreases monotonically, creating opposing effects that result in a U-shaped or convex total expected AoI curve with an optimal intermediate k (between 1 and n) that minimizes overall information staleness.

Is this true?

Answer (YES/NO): NO